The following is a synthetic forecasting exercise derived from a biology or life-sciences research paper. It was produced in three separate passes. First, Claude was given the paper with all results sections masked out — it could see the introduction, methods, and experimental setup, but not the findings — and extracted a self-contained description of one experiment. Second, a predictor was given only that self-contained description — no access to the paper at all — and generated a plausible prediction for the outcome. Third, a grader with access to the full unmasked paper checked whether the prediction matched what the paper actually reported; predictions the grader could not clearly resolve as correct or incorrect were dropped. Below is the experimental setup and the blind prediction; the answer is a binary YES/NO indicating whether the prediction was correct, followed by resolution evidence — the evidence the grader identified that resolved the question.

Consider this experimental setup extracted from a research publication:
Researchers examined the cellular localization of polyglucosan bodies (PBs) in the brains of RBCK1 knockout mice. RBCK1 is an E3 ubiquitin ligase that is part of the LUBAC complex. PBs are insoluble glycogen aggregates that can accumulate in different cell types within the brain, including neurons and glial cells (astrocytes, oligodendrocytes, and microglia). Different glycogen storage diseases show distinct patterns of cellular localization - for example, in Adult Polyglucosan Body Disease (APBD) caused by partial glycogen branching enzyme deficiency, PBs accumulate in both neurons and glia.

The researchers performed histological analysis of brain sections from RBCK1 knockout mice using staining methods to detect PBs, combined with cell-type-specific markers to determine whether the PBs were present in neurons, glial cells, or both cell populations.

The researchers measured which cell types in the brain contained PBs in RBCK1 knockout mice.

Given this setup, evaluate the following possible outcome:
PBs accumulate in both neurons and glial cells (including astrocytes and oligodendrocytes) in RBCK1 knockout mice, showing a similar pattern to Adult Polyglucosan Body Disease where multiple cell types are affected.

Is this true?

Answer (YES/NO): NO